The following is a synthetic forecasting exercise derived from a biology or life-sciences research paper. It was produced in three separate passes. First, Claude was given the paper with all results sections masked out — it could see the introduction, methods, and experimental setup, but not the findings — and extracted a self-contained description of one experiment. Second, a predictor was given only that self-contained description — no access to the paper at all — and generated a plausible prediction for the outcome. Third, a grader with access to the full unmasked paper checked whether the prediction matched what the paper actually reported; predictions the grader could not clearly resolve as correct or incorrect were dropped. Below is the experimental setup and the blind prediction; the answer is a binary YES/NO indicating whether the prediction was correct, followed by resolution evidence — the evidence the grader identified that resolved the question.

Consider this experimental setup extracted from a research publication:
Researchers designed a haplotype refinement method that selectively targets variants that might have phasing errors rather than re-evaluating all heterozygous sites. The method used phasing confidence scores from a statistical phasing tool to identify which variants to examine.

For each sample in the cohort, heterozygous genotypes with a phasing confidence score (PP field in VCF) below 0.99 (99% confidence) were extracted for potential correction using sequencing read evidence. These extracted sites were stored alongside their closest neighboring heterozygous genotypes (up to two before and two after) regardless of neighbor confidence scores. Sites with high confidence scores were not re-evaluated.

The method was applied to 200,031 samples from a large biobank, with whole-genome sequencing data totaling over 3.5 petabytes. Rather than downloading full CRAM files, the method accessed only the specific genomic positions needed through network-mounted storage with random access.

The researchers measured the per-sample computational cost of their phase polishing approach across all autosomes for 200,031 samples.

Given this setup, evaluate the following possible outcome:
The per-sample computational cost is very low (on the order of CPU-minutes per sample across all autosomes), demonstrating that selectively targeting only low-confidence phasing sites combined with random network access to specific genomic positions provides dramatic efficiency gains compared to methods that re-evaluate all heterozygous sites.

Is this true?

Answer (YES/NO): YES